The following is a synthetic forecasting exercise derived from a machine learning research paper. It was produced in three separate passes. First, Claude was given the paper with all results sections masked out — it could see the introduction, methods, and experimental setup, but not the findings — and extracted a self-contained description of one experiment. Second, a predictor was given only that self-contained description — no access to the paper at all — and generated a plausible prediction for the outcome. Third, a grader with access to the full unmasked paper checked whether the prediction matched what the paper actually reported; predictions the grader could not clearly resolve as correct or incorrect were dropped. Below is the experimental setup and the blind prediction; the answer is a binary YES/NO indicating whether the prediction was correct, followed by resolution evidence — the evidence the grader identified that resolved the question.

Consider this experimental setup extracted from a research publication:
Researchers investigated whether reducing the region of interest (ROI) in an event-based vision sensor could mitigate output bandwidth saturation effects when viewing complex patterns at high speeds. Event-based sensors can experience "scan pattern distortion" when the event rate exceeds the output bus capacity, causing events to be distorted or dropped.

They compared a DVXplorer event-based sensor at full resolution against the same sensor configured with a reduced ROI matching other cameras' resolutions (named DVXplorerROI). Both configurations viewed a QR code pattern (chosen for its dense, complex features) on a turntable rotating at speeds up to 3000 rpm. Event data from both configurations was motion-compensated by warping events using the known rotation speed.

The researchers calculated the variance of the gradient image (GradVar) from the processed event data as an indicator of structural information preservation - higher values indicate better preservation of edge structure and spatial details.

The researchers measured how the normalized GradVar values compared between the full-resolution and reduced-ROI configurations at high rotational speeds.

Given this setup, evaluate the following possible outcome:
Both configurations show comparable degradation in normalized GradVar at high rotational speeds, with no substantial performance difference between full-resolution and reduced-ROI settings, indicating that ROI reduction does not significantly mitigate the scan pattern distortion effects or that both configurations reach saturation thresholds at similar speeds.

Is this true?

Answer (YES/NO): NO